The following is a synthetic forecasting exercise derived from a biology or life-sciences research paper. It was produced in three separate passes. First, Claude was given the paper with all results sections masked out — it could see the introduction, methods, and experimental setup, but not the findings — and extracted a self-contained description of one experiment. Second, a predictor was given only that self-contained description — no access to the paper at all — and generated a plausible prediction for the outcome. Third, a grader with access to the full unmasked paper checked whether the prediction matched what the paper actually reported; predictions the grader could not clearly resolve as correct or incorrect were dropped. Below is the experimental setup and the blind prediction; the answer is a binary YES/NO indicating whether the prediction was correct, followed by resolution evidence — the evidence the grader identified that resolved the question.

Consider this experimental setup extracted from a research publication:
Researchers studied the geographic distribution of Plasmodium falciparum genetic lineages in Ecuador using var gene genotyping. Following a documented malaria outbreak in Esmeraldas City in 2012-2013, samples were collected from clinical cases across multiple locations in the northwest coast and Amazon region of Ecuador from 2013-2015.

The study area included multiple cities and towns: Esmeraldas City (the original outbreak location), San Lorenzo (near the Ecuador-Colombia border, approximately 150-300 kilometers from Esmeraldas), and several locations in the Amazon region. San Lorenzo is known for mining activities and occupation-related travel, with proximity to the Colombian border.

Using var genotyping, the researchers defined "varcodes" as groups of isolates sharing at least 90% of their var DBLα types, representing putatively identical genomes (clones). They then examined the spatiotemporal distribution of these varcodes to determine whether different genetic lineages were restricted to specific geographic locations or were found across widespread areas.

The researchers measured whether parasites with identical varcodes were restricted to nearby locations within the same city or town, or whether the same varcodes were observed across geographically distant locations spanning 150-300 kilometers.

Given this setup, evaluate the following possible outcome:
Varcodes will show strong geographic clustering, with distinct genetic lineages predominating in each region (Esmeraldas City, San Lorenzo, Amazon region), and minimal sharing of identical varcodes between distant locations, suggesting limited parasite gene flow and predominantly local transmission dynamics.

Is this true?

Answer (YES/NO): NO